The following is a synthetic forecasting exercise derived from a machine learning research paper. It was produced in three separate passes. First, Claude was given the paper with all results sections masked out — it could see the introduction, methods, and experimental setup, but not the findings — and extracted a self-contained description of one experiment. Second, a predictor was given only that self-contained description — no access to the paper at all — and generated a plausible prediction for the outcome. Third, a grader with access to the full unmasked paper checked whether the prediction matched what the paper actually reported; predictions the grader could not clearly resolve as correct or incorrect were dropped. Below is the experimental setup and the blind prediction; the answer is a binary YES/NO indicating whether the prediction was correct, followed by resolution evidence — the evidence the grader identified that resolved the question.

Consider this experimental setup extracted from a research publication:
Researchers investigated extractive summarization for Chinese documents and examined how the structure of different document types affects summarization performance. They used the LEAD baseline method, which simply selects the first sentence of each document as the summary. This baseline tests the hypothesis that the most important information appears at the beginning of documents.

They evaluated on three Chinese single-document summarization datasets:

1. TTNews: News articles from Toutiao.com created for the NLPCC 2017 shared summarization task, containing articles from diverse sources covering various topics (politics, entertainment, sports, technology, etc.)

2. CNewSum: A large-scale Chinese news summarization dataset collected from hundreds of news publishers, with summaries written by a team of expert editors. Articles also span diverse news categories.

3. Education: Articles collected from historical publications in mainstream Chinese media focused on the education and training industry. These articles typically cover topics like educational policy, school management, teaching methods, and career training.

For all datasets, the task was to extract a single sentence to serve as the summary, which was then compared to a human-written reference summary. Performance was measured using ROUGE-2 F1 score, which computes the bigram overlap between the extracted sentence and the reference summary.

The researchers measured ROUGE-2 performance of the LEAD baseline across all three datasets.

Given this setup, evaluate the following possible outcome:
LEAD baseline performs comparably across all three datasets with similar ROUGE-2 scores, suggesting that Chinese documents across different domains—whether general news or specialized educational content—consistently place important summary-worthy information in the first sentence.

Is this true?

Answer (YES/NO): NO